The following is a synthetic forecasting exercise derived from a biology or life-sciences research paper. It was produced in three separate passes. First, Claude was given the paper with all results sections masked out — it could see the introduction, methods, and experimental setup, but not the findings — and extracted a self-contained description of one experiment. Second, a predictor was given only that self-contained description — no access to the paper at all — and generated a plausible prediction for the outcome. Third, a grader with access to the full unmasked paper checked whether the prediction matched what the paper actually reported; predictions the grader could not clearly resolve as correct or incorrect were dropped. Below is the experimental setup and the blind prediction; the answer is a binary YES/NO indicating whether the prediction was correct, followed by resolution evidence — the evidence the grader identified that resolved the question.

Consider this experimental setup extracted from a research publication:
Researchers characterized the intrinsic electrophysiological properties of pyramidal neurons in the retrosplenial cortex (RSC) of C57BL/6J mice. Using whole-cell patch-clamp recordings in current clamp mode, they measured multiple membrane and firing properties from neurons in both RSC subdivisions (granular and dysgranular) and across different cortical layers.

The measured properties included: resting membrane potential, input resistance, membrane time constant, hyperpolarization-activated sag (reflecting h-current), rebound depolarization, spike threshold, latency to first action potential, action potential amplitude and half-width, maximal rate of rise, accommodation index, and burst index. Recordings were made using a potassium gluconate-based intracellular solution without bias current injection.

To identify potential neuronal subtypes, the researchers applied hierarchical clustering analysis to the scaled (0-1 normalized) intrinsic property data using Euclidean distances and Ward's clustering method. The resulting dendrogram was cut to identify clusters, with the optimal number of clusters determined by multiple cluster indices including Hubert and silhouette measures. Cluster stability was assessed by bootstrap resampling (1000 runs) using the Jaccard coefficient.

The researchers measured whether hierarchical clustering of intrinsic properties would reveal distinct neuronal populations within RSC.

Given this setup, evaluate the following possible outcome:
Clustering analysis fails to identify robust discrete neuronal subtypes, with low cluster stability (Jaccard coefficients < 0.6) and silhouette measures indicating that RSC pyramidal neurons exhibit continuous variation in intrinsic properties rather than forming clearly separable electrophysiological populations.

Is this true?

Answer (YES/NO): NO